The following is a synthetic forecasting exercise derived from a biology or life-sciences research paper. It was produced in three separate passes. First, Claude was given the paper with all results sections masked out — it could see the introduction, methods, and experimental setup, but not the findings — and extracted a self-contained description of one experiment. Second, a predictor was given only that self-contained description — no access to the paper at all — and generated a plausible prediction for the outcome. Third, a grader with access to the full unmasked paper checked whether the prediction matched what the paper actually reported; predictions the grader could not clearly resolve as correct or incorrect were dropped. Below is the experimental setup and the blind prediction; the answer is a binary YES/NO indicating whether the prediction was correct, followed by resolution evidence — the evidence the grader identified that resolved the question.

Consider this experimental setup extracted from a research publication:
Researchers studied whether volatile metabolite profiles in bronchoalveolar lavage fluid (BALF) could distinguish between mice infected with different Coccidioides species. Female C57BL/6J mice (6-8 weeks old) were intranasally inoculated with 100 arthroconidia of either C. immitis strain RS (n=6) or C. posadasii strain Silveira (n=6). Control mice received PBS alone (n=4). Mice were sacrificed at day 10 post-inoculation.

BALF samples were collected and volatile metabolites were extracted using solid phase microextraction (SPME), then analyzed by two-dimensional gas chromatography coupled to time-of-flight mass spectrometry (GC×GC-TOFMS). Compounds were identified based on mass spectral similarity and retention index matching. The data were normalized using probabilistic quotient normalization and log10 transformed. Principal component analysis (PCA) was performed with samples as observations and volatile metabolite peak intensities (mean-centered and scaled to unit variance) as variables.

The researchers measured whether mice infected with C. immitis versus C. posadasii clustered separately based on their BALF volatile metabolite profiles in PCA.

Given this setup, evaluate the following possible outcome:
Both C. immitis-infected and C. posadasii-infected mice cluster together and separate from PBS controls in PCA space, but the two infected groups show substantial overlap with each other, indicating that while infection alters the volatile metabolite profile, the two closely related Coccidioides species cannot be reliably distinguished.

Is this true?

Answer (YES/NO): NO